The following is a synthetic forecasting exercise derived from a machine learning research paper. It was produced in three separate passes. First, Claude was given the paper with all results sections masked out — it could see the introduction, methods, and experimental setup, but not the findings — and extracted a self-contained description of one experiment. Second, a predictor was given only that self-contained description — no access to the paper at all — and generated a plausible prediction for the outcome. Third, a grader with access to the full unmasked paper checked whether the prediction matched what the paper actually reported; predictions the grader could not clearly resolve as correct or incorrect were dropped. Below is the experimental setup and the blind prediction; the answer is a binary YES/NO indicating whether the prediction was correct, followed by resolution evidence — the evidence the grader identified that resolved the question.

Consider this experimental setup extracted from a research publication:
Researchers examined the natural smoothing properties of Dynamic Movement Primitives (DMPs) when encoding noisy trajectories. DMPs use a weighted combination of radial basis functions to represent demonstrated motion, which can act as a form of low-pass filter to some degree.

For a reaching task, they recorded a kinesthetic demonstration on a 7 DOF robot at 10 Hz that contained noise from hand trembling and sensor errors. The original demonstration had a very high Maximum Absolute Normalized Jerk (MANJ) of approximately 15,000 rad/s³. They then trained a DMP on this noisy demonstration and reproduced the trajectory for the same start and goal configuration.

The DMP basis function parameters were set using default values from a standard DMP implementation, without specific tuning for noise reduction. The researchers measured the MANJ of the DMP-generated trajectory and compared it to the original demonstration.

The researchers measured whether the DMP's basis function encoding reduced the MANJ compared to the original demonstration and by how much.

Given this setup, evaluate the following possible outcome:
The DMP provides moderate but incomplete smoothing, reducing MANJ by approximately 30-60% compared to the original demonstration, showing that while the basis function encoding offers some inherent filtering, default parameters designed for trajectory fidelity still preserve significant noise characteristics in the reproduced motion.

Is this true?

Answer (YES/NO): NO